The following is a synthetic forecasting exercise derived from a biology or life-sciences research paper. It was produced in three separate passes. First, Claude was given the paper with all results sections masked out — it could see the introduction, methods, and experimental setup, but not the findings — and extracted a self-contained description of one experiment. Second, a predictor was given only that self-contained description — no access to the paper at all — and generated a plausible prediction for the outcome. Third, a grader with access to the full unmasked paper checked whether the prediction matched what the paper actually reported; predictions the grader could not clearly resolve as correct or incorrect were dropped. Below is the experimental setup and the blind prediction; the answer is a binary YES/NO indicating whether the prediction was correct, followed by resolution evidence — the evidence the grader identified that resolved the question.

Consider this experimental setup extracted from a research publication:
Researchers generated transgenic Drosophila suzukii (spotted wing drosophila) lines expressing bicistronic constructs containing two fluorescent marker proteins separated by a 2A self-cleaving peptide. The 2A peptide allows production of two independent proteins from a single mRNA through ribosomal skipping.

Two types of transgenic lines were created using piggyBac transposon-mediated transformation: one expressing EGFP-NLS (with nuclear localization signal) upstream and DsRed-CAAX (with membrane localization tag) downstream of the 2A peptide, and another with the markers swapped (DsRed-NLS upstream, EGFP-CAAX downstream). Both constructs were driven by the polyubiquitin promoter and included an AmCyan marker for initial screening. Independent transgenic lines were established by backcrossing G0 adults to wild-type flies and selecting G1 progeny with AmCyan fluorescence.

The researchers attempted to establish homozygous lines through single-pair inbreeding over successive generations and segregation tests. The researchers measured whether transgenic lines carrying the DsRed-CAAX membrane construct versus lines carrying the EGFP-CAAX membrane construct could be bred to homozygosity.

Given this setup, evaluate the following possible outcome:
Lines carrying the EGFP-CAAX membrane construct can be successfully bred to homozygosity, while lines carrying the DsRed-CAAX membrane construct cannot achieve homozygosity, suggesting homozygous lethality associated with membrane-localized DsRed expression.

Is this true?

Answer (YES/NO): YES